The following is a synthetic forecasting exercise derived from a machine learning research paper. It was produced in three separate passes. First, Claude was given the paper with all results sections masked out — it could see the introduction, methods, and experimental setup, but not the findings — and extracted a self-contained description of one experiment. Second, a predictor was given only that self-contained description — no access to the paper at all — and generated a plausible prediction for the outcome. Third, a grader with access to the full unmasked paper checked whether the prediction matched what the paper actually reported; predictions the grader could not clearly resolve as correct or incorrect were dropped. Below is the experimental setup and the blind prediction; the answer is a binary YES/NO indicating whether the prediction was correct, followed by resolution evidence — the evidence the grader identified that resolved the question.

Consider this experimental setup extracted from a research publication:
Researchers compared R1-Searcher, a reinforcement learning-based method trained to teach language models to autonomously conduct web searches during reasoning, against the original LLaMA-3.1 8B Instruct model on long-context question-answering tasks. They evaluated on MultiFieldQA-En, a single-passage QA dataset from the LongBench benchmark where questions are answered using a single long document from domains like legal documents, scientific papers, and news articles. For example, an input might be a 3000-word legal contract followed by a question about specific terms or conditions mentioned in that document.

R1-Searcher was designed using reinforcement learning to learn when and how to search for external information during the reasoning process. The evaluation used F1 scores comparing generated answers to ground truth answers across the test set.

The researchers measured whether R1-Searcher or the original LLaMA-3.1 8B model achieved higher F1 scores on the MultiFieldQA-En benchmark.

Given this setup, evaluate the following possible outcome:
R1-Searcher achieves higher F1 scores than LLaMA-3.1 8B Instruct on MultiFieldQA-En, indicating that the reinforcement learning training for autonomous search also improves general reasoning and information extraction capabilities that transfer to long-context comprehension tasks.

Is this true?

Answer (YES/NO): NO